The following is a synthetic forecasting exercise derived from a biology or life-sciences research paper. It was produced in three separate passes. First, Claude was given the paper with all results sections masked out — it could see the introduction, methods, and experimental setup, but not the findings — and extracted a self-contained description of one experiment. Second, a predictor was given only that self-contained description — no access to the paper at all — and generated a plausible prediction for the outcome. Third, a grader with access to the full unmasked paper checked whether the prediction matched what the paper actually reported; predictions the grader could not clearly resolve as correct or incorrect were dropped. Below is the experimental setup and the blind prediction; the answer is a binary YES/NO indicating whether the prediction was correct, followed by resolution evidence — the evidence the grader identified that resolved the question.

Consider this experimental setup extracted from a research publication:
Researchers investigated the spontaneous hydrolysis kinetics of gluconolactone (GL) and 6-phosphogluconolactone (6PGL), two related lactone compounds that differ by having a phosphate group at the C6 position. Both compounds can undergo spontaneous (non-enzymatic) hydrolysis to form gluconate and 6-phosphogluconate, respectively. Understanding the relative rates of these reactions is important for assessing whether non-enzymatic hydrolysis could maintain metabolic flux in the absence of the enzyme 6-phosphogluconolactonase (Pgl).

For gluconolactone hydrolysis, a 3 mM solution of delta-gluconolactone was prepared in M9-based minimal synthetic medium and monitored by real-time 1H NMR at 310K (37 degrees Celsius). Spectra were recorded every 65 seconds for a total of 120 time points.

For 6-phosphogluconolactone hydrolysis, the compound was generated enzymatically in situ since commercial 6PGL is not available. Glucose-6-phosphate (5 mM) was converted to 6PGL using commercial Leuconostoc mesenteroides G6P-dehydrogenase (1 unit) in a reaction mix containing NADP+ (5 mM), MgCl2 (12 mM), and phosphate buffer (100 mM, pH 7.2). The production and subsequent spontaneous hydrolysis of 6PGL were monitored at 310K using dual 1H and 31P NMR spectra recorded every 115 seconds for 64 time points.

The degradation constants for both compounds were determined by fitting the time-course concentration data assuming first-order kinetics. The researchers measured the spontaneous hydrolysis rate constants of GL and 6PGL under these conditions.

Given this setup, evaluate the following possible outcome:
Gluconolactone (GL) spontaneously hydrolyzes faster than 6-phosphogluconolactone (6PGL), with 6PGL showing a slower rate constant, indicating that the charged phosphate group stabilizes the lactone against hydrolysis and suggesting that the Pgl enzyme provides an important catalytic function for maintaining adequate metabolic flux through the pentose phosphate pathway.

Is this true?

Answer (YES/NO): NO